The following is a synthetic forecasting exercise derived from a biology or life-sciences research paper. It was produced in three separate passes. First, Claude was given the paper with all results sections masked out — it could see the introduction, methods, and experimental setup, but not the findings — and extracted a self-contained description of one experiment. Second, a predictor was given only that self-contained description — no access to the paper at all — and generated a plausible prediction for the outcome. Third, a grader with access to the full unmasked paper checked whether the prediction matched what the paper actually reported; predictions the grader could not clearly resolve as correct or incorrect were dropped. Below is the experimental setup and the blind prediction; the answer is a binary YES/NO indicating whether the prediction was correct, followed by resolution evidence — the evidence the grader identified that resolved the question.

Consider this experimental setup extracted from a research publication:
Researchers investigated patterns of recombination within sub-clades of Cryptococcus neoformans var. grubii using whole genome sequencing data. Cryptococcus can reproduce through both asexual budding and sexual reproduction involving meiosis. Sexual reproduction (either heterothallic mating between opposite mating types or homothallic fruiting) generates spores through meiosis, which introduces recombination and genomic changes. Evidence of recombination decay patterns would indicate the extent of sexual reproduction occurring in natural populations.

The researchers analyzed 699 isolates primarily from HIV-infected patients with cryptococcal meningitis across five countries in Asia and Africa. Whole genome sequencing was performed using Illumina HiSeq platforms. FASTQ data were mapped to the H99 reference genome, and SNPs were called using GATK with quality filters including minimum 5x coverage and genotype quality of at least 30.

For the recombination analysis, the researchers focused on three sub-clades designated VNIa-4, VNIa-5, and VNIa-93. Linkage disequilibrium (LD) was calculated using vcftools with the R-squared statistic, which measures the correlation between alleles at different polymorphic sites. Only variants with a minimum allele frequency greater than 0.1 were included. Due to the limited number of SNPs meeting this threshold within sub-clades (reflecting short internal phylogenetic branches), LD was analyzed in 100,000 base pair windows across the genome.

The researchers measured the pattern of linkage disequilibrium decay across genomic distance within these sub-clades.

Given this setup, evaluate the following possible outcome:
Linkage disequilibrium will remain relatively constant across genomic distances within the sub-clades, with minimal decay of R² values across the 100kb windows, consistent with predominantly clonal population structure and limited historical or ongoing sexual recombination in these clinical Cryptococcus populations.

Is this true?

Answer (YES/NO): YES